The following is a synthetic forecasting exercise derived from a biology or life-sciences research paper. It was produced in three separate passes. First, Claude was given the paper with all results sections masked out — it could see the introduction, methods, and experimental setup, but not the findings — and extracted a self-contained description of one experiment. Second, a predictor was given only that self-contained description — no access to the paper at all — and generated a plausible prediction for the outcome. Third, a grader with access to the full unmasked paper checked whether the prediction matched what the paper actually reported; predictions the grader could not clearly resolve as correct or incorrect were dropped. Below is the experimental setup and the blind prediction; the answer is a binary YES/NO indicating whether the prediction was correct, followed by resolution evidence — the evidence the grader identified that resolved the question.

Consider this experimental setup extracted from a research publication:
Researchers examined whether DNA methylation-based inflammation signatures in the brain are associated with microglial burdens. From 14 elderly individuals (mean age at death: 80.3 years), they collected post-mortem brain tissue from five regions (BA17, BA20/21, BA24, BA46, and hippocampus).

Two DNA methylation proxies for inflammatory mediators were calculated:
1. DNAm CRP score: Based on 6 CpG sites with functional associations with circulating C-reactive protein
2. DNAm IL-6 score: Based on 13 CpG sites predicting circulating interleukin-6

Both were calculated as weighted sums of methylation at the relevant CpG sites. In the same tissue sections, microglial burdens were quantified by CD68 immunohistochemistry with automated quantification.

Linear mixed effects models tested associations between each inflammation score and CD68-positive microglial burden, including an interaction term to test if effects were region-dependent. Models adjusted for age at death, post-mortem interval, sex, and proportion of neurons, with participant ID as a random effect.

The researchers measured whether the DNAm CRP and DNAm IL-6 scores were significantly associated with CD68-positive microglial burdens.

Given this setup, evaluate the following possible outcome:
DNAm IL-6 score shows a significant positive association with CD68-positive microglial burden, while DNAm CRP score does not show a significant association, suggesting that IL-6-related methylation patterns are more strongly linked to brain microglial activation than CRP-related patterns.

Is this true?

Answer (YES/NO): NO